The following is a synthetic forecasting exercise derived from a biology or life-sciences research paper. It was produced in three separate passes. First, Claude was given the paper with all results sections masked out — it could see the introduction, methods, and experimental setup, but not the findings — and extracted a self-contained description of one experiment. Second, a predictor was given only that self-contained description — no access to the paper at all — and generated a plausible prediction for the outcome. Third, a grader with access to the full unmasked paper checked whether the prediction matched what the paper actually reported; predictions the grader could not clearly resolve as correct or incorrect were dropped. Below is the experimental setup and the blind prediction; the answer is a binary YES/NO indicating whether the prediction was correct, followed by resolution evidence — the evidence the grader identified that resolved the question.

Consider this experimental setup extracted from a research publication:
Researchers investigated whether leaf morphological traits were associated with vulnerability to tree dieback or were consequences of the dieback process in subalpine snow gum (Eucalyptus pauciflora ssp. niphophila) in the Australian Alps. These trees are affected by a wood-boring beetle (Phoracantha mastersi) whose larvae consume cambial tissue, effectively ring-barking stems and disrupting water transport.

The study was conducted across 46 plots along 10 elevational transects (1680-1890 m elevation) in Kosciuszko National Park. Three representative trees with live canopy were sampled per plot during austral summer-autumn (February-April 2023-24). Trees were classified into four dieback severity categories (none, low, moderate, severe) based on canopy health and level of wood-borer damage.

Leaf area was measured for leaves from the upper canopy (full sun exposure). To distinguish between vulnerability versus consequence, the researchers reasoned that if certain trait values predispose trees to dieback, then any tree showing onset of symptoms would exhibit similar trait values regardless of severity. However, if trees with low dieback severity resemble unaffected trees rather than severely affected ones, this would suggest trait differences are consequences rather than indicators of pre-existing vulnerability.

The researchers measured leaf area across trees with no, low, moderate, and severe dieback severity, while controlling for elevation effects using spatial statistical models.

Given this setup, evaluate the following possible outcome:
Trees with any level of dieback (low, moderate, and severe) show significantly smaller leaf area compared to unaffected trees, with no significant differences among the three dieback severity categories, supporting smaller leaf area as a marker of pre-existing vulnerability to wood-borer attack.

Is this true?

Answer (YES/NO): NO